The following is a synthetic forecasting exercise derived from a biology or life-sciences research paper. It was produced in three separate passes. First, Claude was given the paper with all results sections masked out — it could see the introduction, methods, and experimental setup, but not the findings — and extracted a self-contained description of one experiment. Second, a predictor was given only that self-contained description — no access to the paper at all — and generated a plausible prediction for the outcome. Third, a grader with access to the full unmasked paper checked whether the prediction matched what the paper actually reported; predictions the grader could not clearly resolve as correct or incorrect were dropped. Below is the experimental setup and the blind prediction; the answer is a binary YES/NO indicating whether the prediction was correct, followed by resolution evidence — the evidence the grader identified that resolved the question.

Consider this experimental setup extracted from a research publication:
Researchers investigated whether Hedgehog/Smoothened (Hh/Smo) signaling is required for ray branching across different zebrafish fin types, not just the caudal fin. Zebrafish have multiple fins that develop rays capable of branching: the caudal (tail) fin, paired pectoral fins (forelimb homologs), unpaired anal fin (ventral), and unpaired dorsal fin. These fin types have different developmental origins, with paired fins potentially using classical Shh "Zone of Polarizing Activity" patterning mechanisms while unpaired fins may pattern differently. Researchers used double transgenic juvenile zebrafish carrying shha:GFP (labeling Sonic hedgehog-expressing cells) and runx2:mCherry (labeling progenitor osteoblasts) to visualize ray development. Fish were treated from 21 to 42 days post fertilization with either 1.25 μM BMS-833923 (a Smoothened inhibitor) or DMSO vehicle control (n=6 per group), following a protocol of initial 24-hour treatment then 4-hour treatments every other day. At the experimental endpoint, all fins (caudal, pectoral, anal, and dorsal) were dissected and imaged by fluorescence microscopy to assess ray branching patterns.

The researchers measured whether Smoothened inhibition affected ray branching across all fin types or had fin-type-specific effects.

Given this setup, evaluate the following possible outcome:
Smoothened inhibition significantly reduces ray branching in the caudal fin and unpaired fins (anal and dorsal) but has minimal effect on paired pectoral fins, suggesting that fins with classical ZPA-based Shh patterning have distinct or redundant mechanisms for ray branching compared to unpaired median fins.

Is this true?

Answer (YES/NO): NO